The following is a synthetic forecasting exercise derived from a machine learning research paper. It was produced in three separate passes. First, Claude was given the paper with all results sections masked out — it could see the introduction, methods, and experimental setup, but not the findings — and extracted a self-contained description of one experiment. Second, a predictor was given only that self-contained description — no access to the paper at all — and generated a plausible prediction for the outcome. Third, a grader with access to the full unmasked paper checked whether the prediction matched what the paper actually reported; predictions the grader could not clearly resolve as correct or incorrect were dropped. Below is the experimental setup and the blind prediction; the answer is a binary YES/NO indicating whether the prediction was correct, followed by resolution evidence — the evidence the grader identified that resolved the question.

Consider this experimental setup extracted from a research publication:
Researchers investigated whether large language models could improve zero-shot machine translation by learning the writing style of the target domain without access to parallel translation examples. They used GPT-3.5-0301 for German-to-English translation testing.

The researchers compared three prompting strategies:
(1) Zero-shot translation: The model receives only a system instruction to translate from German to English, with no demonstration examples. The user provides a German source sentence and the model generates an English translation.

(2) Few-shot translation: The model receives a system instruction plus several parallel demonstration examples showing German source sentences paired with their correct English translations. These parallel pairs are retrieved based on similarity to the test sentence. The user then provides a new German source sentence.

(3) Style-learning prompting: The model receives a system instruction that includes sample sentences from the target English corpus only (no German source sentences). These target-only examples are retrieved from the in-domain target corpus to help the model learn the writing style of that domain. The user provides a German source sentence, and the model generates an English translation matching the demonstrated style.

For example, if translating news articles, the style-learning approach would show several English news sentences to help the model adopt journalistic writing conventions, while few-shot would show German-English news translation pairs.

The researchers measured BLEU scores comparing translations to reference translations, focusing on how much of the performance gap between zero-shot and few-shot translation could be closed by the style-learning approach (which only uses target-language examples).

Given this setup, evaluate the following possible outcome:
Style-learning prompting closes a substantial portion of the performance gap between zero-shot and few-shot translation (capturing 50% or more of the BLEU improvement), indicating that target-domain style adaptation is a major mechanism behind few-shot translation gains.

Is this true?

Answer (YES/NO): YES